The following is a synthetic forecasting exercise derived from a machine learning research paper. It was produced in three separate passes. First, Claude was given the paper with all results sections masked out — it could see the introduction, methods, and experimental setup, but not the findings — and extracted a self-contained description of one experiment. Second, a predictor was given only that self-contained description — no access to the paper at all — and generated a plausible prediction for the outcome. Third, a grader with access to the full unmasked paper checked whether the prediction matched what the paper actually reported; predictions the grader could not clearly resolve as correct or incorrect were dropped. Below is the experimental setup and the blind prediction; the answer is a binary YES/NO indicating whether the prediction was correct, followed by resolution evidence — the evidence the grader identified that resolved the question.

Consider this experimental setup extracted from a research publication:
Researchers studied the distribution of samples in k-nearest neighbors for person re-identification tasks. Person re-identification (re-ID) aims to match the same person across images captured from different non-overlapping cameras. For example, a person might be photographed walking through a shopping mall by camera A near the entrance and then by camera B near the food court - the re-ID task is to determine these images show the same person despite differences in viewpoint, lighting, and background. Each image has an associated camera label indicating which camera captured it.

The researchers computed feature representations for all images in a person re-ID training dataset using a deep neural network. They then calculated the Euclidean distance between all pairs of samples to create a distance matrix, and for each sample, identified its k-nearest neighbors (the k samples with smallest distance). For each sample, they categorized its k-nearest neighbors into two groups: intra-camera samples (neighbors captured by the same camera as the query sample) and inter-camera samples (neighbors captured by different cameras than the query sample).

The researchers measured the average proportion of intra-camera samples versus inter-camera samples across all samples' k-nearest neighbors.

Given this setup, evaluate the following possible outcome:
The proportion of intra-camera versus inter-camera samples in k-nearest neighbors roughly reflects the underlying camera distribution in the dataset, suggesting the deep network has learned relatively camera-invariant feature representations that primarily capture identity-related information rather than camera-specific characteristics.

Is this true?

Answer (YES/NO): NO